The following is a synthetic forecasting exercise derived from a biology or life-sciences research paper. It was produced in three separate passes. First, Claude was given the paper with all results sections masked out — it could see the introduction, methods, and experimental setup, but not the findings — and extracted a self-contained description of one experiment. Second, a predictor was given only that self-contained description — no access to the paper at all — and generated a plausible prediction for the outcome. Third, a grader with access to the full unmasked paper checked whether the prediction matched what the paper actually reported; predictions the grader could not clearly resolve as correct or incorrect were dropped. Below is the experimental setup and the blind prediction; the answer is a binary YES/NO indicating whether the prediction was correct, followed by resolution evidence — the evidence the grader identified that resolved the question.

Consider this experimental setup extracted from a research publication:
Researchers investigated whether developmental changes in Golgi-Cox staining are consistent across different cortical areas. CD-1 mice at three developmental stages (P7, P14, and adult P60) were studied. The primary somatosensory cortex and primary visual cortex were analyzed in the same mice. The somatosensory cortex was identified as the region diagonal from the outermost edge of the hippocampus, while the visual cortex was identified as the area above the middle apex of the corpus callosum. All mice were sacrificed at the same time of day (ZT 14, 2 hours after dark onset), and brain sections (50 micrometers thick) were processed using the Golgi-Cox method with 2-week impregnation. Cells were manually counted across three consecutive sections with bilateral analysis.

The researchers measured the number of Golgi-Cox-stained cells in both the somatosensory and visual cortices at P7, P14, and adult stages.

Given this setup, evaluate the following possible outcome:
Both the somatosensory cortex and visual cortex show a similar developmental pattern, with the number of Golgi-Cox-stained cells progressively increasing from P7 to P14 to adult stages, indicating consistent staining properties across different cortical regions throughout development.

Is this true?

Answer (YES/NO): NO